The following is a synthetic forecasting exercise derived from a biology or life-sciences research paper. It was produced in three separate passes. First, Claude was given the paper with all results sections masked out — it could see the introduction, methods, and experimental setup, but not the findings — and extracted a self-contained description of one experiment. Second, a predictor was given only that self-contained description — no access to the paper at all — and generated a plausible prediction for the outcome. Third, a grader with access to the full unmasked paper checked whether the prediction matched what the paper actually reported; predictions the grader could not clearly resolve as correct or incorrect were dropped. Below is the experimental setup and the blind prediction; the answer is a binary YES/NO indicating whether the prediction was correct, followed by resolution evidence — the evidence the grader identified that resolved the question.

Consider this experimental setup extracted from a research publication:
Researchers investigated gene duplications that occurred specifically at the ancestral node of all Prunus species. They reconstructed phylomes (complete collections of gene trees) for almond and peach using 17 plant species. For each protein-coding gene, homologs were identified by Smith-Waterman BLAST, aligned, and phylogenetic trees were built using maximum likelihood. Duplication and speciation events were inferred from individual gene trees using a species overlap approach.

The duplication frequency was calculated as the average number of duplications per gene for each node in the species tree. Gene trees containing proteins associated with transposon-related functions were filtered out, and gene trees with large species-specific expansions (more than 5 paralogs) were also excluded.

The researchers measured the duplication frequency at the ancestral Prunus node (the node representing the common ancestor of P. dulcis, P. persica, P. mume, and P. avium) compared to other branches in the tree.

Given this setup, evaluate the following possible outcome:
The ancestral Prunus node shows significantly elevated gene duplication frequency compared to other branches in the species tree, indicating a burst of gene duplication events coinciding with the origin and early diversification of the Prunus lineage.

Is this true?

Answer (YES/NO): NO